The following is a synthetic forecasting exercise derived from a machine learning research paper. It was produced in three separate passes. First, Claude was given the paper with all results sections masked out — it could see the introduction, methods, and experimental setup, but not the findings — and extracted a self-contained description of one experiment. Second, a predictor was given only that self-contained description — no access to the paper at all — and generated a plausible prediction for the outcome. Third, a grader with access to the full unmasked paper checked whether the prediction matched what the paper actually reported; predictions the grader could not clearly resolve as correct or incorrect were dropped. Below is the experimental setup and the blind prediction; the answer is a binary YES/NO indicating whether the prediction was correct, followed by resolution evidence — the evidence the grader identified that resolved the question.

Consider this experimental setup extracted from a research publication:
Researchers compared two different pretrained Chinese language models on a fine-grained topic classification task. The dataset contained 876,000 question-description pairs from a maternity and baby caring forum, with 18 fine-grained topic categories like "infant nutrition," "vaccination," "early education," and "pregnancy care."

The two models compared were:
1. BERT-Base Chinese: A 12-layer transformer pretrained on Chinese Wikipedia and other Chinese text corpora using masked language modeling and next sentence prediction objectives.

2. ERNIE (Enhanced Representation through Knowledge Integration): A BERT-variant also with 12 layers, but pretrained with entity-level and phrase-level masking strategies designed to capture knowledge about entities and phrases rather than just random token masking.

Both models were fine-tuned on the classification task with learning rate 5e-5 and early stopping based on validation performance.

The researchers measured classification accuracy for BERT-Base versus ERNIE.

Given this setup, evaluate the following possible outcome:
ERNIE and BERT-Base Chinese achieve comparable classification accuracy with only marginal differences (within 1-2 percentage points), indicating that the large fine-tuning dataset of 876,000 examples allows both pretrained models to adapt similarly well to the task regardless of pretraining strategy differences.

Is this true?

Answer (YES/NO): YES